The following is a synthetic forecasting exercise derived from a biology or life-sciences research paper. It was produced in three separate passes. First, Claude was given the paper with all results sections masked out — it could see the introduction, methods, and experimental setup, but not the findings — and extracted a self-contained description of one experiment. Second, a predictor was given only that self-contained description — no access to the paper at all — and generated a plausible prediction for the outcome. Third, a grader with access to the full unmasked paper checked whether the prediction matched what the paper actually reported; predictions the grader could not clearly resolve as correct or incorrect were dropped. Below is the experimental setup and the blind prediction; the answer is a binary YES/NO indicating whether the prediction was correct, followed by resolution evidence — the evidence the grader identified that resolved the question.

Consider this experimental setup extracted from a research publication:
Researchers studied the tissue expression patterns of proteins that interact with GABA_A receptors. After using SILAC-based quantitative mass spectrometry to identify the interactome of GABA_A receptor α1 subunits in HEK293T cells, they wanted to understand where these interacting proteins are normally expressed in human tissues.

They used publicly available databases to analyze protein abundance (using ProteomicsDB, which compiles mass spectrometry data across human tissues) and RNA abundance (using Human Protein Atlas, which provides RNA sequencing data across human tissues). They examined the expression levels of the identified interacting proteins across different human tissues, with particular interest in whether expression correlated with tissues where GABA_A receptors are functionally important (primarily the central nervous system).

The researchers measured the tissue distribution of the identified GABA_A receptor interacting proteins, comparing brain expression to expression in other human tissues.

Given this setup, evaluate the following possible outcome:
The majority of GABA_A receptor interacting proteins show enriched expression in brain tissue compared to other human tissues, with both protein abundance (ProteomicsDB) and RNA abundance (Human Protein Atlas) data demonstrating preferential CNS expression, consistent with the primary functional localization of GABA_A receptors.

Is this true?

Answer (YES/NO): NO